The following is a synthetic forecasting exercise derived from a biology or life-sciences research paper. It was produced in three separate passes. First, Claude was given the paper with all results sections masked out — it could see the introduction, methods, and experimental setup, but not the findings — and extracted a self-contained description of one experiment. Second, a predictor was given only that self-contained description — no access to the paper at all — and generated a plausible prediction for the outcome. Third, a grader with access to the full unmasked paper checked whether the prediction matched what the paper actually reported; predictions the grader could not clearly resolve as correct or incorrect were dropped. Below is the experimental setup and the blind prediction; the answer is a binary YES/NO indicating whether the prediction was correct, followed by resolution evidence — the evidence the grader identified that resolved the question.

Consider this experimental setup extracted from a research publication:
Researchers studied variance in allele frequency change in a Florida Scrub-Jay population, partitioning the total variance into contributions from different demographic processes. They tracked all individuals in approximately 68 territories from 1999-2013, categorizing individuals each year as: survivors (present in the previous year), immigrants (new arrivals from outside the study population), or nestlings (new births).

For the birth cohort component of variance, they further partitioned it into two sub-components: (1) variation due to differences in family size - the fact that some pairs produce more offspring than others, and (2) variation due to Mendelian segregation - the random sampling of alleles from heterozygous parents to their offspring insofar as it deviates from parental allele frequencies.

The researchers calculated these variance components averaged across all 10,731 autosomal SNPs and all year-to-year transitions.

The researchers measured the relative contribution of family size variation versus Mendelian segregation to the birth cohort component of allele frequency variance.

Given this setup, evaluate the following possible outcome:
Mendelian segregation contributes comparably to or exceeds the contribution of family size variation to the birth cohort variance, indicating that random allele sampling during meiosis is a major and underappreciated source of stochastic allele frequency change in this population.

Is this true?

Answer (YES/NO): NO